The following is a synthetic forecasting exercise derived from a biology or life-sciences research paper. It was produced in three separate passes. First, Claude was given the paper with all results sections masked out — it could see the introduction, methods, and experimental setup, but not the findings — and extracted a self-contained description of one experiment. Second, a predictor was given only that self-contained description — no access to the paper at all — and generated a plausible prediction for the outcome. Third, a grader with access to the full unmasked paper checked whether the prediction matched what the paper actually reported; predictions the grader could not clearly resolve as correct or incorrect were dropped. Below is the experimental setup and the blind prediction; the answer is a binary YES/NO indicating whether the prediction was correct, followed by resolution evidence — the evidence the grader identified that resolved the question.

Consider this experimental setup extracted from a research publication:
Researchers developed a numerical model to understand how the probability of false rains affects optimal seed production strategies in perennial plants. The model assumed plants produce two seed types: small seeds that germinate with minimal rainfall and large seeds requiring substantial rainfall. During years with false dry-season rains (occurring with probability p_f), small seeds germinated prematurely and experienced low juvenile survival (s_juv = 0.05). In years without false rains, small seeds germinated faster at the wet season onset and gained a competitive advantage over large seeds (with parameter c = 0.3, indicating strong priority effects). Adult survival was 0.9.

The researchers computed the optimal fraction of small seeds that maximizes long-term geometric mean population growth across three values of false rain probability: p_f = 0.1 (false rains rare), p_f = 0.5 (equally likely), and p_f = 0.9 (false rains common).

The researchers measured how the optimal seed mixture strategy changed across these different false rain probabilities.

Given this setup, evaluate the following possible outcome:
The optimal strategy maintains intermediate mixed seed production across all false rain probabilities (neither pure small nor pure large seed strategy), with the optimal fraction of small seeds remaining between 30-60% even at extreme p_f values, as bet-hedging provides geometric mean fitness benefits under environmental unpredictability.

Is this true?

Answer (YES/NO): NO